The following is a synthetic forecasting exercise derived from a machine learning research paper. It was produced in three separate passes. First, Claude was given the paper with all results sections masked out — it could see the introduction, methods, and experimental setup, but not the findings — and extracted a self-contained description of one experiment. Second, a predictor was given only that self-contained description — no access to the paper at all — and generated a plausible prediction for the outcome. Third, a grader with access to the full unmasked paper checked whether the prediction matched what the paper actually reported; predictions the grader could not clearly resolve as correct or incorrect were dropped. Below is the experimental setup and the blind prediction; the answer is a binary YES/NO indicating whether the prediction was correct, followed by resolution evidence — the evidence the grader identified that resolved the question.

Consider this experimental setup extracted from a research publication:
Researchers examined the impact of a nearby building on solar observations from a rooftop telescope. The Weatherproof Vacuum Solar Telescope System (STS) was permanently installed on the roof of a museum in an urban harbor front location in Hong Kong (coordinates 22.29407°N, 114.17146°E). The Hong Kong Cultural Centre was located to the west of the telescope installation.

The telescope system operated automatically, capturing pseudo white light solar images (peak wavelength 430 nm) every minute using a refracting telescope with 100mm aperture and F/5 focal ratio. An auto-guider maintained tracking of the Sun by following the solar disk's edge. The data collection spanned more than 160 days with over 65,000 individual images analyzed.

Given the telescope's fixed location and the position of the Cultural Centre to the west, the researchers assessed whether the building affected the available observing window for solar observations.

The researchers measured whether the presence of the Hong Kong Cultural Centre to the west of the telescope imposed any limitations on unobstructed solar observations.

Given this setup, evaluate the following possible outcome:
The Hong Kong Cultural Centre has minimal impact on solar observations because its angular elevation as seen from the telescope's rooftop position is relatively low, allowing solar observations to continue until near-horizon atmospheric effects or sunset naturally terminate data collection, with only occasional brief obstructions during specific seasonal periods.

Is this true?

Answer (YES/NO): NO